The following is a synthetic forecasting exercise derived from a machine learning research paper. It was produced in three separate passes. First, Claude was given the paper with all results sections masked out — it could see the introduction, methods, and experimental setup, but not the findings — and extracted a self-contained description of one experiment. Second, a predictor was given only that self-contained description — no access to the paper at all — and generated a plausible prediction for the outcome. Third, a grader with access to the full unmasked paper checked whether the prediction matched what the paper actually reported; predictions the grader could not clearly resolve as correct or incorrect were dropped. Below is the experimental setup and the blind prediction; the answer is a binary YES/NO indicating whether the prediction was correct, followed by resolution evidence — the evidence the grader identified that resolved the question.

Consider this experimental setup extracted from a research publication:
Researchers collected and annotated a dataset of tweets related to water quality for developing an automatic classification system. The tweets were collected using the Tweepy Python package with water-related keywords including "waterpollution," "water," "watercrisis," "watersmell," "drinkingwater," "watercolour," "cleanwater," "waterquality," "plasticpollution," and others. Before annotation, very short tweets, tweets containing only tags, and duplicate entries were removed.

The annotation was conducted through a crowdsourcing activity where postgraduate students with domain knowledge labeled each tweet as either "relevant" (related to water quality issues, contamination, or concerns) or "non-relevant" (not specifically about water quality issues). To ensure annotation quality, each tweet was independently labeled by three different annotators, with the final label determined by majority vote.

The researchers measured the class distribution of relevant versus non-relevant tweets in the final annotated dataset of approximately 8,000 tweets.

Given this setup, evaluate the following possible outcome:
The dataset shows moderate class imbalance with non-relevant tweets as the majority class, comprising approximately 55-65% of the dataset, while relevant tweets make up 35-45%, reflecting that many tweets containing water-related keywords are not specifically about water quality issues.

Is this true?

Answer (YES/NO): NO